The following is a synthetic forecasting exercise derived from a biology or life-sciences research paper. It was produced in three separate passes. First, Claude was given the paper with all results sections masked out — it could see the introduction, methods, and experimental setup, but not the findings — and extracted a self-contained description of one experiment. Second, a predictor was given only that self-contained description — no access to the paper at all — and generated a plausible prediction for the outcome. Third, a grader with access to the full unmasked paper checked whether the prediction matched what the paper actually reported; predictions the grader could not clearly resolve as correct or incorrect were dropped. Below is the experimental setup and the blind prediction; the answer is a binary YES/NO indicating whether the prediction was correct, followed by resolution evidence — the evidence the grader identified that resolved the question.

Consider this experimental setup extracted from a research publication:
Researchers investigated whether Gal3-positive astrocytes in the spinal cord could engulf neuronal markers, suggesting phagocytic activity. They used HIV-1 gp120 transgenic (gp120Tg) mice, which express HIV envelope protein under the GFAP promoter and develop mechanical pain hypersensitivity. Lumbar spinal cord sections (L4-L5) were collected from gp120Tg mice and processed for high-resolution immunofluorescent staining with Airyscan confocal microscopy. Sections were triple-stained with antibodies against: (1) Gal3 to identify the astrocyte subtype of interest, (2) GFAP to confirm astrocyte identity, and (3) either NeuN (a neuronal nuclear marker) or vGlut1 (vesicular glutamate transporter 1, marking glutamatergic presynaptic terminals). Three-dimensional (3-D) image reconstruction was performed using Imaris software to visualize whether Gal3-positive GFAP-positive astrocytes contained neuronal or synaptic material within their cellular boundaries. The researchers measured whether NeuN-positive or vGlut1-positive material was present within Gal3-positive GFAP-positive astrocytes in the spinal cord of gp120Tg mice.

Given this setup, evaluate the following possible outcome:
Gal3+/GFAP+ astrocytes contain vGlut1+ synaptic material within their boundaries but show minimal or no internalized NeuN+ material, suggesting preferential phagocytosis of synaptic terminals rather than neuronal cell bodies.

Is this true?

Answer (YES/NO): NO